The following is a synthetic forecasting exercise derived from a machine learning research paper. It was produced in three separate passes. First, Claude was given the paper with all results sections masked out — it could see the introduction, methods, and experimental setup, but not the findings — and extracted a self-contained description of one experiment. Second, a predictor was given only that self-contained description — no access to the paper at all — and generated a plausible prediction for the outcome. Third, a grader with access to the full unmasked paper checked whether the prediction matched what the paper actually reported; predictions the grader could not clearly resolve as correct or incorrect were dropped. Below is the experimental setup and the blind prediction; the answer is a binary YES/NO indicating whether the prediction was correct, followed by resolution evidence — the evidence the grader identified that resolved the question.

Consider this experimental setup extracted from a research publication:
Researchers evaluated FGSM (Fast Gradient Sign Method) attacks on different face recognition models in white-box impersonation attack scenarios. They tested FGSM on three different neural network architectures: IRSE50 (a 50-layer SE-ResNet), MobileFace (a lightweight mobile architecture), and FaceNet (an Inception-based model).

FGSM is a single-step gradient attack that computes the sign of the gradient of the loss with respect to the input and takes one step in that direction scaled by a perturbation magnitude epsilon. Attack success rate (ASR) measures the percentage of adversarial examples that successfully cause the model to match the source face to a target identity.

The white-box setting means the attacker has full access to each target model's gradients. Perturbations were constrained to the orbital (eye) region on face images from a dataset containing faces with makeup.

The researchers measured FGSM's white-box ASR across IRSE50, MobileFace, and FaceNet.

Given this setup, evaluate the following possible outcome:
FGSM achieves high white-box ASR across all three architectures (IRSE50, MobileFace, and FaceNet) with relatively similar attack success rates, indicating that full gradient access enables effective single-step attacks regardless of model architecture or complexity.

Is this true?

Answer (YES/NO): NO